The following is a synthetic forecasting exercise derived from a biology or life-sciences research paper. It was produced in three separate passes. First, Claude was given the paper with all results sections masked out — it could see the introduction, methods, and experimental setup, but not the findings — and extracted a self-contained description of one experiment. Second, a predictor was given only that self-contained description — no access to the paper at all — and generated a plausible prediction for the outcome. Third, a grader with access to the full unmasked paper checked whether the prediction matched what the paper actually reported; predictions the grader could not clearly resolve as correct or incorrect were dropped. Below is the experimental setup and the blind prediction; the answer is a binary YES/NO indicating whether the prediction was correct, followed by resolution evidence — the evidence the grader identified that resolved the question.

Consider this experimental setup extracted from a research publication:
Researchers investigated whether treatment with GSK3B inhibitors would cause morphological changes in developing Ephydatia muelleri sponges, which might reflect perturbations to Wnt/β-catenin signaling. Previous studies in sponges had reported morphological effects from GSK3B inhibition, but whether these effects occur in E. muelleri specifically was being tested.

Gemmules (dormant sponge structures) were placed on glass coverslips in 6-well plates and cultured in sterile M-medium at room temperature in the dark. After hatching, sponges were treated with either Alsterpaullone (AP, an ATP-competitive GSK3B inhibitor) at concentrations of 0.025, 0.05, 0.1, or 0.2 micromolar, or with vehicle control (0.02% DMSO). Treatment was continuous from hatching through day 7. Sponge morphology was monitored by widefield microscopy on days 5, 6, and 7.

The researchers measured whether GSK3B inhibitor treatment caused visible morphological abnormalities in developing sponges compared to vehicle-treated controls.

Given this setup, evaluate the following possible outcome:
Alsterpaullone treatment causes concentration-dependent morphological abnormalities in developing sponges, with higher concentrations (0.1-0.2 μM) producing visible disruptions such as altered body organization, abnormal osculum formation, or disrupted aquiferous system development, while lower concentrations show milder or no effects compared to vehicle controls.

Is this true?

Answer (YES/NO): YES